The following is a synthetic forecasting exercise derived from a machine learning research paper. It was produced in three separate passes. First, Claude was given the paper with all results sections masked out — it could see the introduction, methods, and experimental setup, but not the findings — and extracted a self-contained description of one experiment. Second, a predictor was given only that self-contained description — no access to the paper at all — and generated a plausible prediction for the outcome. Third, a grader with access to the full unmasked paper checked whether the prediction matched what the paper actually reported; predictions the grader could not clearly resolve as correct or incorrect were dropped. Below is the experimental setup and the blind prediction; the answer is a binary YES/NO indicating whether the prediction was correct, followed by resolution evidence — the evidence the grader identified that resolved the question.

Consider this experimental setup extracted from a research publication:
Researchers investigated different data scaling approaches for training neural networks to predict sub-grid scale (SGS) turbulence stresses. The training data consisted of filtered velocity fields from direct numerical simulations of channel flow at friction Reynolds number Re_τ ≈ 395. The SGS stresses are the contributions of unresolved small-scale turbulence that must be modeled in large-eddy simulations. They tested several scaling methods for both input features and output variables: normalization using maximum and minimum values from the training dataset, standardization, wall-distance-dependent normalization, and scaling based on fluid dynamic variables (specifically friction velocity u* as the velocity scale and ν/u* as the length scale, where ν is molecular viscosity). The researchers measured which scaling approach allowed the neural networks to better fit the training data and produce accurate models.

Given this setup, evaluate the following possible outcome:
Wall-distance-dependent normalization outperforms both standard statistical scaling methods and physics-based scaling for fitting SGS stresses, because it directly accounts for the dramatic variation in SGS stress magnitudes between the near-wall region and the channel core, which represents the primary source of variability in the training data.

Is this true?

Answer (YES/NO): NO